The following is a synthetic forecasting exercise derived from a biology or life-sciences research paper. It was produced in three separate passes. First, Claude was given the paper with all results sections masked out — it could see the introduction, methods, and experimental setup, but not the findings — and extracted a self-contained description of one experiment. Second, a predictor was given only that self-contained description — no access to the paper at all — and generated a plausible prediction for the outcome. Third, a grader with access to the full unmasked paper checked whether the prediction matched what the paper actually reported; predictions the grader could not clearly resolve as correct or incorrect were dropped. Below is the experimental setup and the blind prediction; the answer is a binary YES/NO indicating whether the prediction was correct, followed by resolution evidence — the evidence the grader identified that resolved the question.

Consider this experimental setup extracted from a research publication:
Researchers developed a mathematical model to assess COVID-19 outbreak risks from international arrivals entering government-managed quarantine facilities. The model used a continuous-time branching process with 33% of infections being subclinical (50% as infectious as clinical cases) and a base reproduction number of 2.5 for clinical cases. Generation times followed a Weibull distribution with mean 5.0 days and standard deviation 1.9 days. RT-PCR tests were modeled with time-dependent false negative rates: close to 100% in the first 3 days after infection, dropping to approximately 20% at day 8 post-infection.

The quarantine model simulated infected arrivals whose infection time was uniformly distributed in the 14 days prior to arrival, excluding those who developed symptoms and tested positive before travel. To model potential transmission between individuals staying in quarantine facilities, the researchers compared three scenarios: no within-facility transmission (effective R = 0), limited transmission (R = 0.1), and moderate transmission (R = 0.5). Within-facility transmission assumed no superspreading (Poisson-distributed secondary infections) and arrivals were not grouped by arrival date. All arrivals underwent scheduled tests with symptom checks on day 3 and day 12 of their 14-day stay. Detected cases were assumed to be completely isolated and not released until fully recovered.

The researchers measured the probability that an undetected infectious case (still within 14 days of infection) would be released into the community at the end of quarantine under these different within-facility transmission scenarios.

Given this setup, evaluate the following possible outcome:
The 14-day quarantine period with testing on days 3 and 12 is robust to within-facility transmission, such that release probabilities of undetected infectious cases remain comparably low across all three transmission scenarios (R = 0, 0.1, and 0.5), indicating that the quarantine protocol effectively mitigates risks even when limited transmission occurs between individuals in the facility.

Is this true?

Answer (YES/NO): NO